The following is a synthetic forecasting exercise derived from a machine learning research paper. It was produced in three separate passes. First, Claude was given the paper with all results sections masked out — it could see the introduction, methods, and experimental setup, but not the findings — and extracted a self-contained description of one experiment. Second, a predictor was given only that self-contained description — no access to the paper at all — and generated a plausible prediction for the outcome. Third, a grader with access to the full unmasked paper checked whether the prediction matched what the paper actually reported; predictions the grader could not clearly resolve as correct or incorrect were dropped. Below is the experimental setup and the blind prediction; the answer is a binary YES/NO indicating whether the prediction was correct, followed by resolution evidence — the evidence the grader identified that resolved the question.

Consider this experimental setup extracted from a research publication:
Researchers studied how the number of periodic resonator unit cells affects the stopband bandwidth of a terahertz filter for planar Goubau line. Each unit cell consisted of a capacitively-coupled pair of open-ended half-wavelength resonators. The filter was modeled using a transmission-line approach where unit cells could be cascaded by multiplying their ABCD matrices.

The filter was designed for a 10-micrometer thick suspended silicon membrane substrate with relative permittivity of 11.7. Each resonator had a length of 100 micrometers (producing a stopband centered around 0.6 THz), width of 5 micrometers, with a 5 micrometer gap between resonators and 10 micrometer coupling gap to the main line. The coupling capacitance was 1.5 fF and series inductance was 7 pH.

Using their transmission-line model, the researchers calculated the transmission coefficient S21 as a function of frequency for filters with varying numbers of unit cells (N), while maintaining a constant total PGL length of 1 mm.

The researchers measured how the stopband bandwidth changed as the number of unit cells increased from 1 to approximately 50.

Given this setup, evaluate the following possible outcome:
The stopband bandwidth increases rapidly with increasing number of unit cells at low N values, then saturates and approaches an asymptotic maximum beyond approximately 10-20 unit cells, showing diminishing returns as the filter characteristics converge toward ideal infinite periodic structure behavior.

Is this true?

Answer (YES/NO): YES